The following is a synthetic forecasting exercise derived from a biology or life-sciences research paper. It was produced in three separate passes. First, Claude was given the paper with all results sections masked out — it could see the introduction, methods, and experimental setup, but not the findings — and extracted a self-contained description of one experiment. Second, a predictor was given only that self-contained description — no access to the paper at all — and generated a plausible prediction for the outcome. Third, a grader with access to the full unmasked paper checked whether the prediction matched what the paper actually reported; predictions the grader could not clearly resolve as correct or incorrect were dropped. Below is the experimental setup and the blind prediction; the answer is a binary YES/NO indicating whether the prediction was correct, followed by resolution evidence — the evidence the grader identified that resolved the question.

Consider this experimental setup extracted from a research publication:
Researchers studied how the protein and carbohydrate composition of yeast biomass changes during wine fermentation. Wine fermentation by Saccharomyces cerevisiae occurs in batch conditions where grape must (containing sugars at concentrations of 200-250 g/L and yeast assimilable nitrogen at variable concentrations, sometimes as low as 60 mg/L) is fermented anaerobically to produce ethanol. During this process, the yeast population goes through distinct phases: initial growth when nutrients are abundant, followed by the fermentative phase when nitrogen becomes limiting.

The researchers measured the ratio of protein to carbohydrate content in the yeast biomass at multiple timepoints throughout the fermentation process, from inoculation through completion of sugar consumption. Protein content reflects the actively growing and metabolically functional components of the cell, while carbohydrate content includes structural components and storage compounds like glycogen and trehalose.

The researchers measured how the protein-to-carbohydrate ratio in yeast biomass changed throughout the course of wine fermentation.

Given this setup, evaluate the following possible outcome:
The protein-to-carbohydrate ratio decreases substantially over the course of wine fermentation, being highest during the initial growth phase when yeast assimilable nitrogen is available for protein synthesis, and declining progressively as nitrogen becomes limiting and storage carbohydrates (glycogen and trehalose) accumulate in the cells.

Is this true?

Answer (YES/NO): NO